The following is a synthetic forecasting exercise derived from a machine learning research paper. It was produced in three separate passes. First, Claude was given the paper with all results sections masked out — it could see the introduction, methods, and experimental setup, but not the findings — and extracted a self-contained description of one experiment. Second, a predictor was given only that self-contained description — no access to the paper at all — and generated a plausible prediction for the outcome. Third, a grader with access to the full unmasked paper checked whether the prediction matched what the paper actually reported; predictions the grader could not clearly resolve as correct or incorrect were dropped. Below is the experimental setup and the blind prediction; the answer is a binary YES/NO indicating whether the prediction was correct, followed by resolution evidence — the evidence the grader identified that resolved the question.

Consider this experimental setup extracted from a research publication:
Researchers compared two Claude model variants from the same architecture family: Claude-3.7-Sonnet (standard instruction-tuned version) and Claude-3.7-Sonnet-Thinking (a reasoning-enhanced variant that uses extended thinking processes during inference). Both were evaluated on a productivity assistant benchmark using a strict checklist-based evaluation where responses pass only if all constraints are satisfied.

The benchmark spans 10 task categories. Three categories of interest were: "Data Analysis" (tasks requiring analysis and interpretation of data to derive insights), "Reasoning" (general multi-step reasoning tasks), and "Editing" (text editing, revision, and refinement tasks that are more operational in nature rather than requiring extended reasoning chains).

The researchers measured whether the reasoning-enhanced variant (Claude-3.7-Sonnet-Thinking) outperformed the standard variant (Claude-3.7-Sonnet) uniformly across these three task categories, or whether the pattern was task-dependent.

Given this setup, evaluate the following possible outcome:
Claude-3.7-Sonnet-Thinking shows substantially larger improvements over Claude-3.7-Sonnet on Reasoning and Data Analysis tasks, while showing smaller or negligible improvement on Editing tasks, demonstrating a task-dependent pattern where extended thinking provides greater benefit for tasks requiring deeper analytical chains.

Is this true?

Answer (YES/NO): NO